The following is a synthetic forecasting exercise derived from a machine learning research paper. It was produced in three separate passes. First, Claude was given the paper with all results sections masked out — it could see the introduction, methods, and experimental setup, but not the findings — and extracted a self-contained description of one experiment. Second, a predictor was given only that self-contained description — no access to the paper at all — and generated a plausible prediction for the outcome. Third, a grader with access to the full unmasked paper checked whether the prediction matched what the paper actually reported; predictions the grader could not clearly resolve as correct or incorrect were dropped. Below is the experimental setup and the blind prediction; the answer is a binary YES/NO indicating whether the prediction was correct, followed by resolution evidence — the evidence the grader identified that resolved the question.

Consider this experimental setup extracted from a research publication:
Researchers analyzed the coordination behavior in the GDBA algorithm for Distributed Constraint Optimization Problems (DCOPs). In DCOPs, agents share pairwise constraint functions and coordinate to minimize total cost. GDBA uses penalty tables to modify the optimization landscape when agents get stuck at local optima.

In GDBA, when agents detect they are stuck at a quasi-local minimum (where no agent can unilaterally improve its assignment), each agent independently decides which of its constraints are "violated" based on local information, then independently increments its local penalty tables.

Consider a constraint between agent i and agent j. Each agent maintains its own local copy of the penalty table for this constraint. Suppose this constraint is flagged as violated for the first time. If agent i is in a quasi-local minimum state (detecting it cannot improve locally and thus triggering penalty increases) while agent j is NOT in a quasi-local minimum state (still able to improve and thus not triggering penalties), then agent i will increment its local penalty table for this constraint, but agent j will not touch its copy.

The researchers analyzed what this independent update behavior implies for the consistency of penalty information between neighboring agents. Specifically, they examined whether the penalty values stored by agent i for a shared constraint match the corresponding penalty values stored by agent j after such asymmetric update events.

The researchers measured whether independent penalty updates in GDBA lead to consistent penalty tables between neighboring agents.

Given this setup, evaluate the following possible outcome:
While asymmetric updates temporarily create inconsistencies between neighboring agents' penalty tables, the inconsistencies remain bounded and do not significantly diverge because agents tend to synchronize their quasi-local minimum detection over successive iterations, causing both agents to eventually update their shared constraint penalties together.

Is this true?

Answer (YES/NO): NO